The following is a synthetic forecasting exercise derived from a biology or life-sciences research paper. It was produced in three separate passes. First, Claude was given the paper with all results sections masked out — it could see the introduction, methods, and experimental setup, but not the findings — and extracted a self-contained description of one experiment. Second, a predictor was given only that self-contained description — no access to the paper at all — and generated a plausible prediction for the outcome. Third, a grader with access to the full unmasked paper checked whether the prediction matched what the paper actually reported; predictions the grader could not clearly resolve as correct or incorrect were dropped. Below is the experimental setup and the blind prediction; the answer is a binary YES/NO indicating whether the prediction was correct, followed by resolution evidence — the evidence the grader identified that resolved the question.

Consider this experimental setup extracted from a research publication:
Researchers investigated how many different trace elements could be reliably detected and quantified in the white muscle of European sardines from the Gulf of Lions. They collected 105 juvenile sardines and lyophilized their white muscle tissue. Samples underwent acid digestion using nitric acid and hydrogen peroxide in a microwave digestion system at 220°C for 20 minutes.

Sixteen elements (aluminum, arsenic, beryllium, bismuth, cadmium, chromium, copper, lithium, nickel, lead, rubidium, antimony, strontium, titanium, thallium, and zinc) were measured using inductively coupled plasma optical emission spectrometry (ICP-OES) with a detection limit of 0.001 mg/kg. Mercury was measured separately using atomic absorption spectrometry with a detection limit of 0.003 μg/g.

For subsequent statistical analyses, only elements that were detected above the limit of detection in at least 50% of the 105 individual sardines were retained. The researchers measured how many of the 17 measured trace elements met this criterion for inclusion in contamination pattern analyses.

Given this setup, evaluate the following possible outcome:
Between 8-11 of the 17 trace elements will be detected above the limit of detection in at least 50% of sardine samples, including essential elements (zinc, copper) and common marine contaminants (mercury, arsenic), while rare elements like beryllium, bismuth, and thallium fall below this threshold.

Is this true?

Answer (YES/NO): NO